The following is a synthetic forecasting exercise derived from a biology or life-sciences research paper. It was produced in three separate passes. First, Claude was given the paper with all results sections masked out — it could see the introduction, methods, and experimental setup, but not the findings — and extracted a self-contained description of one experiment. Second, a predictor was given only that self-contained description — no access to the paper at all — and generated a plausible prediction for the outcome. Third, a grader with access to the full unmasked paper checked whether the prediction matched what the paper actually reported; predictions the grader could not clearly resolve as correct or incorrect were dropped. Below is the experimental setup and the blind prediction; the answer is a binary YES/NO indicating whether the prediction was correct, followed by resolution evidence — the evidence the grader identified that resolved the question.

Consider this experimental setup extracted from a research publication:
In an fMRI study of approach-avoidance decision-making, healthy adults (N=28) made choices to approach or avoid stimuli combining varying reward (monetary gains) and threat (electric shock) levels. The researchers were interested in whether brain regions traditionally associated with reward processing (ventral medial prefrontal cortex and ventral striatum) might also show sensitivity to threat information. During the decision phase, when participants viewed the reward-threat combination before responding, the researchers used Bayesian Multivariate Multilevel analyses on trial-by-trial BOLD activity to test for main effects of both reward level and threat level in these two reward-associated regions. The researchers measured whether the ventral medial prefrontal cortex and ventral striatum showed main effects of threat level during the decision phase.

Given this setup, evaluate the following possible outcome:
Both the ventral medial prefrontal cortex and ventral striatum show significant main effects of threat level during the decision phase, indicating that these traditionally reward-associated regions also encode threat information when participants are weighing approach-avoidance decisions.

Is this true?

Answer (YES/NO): NO